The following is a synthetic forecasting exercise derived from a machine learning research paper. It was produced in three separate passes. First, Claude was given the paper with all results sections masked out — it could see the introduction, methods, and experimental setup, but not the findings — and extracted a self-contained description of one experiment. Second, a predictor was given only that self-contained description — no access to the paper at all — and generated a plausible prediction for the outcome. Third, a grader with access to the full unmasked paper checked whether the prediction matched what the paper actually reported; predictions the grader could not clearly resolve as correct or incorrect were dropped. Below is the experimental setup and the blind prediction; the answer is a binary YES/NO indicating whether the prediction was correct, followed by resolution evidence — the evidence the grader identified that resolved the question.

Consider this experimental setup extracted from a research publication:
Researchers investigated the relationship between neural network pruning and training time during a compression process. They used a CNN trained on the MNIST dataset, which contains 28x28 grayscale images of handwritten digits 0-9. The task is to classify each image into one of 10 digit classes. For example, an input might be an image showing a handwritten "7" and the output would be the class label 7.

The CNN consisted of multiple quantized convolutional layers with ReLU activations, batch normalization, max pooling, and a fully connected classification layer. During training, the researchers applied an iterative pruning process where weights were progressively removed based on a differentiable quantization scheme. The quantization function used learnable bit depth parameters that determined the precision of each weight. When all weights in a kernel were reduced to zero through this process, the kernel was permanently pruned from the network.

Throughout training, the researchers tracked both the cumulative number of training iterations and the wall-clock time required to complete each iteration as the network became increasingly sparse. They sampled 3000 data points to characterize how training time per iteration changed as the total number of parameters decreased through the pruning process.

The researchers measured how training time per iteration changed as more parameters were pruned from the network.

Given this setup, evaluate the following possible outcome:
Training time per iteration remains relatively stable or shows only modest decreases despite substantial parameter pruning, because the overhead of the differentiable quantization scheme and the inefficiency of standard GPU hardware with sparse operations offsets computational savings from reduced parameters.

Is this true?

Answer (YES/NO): NO